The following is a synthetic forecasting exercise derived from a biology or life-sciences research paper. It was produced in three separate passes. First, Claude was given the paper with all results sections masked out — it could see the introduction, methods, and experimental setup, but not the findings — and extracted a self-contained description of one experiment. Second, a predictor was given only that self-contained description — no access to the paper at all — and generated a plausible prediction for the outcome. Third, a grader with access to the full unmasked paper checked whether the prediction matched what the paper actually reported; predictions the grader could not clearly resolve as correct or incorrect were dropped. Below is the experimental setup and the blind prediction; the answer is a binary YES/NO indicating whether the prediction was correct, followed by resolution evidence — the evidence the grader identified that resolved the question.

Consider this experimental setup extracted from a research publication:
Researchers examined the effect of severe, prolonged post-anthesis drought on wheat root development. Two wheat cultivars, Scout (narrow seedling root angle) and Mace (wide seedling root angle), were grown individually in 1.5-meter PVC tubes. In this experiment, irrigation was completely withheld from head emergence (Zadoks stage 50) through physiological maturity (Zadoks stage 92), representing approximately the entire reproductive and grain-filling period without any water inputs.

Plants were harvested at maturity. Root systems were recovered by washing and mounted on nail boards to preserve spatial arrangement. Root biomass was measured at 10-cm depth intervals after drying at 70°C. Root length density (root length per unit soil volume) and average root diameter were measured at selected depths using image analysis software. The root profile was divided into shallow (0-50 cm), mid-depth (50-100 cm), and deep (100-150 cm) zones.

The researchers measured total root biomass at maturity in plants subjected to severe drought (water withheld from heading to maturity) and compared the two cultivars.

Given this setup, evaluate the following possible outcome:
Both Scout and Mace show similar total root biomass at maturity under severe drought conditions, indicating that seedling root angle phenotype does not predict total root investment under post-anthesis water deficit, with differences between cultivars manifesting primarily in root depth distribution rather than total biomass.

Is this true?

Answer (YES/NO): NO